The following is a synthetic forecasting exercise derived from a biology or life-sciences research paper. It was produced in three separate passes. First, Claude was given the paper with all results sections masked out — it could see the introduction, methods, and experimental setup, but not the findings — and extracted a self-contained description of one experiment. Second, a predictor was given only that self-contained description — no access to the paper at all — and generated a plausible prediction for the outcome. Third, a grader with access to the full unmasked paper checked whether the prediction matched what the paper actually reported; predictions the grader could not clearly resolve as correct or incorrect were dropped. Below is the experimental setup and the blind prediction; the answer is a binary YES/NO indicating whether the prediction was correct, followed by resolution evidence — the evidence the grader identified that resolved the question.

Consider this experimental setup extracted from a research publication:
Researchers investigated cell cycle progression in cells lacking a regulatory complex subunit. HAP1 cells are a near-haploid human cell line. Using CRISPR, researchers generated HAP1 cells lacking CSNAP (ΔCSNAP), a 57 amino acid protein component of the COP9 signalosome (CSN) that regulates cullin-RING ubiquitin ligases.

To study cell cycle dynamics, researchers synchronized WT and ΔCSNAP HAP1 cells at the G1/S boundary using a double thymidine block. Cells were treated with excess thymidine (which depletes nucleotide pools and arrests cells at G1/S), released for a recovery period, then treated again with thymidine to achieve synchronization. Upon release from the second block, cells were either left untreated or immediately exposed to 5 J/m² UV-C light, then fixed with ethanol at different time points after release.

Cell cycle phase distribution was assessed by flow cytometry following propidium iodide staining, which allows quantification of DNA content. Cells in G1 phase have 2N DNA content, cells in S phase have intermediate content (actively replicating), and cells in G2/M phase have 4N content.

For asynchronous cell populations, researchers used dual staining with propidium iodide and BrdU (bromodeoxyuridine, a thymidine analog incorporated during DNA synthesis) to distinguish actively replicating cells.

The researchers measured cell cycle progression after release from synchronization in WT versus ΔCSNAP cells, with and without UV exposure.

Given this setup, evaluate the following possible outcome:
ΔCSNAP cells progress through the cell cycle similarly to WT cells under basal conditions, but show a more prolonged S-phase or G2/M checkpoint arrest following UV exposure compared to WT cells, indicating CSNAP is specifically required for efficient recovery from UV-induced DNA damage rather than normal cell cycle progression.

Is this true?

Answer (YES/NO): NO